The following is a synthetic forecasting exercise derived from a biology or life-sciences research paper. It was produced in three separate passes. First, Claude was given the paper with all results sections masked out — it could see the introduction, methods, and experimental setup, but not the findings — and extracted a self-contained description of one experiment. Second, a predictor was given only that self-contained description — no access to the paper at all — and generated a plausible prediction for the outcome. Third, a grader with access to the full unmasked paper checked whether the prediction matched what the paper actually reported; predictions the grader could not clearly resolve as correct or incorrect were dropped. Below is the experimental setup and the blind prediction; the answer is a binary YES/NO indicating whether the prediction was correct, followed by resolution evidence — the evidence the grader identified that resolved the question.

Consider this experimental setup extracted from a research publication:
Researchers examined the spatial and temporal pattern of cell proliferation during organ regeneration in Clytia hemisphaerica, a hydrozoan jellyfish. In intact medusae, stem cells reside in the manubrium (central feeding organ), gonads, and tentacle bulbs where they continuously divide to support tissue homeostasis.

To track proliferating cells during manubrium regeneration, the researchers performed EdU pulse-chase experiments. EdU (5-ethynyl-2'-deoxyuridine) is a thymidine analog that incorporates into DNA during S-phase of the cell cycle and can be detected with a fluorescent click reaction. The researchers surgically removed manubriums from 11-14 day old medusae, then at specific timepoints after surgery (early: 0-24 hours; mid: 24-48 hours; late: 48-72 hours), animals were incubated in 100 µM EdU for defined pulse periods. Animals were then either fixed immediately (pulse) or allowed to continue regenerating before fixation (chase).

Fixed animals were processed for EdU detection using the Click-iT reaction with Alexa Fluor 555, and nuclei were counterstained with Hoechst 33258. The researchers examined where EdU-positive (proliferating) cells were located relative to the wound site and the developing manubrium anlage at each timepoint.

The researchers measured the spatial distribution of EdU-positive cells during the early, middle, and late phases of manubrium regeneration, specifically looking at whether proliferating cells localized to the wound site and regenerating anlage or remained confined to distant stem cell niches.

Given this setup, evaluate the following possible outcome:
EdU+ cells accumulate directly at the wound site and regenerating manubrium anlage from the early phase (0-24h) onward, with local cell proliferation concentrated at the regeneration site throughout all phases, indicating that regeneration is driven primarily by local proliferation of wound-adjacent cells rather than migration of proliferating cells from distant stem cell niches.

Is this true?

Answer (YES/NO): NO